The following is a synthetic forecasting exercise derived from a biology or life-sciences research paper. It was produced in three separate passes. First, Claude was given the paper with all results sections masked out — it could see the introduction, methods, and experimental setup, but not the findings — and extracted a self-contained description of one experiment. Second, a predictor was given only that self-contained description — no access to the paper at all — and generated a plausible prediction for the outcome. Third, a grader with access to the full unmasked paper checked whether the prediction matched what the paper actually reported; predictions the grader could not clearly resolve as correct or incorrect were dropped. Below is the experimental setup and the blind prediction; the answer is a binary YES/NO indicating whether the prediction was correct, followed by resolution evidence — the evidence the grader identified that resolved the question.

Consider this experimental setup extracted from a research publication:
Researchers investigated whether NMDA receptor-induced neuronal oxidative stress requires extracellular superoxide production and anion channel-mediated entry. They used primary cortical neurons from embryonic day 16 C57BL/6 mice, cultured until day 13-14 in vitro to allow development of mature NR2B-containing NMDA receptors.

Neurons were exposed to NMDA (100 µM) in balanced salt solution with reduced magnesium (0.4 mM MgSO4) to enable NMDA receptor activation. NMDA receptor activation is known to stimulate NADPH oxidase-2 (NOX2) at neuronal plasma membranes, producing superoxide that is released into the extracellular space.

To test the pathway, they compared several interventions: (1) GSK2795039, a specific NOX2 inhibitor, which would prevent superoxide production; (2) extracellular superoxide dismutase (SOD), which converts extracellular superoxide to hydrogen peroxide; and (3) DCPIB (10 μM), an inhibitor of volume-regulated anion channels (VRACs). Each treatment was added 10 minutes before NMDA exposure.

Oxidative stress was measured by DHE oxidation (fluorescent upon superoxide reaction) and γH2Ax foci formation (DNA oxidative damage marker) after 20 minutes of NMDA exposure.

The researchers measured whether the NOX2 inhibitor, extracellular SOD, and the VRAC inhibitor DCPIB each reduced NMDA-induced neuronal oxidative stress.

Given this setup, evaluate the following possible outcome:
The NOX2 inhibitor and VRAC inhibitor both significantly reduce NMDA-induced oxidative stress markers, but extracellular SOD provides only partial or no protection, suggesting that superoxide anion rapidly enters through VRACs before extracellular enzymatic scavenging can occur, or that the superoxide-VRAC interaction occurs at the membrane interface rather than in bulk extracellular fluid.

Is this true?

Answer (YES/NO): NO